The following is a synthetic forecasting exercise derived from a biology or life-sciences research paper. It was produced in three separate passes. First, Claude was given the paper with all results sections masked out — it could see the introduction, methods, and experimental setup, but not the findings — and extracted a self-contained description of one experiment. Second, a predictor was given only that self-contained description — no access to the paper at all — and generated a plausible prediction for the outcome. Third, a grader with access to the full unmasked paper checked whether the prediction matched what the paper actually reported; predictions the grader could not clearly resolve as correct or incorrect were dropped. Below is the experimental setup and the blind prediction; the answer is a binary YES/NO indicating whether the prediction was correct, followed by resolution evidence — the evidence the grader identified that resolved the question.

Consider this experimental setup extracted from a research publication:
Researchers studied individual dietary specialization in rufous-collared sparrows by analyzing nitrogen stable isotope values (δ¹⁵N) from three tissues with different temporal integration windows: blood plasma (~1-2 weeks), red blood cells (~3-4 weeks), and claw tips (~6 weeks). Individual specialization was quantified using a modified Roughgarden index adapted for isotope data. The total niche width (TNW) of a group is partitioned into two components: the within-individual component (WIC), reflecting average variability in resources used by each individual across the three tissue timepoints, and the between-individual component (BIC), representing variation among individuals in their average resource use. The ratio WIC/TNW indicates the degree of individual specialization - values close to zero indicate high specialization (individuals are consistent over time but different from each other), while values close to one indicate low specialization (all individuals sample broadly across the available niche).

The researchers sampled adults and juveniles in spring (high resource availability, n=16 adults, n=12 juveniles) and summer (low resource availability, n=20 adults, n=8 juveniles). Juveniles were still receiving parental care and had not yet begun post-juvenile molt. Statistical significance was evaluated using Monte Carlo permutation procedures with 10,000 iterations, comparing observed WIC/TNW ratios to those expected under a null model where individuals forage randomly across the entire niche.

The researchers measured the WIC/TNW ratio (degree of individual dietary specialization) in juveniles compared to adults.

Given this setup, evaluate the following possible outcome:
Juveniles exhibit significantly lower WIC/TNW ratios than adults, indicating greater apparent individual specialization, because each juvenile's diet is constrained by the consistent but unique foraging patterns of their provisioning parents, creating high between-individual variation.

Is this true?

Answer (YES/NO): NO